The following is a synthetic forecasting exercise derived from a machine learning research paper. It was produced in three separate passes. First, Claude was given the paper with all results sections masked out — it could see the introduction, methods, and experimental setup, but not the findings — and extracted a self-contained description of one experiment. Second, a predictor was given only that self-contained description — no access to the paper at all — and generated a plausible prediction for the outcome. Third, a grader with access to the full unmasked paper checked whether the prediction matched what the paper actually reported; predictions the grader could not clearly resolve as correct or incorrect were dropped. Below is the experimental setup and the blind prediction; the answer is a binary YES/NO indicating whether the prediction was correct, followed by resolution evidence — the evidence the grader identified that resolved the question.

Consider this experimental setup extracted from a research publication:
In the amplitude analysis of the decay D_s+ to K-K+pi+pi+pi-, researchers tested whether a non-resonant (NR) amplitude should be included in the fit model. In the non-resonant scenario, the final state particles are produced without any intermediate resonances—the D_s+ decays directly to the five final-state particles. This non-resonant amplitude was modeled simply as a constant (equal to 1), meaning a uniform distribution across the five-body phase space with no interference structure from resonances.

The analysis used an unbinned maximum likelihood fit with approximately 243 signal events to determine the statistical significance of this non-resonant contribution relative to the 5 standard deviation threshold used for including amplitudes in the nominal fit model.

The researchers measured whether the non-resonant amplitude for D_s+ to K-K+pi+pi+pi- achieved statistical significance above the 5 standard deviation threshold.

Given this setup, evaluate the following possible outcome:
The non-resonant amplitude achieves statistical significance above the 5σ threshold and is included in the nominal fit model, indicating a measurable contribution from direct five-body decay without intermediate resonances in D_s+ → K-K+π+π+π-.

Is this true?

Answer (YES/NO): YES